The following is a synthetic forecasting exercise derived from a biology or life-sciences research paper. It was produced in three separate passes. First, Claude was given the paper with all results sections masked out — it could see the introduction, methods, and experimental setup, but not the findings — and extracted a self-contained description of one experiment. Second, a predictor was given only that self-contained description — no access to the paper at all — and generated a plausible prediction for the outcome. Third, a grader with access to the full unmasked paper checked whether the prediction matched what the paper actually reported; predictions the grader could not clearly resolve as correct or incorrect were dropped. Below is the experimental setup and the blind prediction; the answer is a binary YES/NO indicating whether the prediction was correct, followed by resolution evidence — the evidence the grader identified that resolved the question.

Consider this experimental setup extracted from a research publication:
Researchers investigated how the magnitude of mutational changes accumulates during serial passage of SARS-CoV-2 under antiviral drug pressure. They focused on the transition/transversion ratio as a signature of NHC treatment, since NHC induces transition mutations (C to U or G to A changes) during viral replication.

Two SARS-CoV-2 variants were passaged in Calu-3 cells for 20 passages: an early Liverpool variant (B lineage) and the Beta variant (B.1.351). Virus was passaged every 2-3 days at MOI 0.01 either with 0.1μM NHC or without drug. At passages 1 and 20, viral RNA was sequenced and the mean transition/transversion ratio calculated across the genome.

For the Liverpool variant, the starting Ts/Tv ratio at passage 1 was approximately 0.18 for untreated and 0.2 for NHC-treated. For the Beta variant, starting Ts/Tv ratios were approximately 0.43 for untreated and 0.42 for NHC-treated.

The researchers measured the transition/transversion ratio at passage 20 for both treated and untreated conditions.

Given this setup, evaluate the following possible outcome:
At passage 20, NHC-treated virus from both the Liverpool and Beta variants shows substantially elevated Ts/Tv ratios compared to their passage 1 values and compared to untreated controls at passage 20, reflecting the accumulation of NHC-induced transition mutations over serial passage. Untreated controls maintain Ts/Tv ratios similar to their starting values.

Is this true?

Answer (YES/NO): NO